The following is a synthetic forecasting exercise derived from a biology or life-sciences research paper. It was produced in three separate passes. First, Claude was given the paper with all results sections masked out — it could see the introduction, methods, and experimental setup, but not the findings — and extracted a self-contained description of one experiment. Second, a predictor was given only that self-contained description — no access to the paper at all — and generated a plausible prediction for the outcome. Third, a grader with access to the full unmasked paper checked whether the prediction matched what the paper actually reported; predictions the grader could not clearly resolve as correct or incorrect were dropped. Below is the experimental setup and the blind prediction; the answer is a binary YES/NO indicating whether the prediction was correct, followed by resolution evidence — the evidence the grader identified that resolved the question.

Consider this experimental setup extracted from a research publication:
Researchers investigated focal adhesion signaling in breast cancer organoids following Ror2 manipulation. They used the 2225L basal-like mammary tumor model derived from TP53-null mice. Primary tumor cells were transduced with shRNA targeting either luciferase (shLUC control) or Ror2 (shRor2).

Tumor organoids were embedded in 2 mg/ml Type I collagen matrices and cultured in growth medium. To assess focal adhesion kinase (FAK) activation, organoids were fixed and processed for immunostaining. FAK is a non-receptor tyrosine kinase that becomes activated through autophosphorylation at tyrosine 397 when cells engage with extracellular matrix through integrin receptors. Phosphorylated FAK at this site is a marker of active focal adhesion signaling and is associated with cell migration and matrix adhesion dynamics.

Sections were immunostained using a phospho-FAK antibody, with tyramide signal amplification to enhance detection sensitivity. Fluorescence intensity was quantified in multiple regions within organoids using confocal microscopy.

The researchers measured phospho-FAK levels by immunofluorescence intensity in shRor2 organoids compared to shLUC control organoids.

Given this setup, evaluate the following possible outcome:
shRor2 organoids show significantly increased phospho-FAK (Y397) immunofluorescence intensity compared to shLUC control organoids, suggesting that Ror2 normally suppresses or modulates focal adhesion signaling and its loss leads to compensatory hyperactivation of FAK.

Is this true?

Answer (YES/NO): YES